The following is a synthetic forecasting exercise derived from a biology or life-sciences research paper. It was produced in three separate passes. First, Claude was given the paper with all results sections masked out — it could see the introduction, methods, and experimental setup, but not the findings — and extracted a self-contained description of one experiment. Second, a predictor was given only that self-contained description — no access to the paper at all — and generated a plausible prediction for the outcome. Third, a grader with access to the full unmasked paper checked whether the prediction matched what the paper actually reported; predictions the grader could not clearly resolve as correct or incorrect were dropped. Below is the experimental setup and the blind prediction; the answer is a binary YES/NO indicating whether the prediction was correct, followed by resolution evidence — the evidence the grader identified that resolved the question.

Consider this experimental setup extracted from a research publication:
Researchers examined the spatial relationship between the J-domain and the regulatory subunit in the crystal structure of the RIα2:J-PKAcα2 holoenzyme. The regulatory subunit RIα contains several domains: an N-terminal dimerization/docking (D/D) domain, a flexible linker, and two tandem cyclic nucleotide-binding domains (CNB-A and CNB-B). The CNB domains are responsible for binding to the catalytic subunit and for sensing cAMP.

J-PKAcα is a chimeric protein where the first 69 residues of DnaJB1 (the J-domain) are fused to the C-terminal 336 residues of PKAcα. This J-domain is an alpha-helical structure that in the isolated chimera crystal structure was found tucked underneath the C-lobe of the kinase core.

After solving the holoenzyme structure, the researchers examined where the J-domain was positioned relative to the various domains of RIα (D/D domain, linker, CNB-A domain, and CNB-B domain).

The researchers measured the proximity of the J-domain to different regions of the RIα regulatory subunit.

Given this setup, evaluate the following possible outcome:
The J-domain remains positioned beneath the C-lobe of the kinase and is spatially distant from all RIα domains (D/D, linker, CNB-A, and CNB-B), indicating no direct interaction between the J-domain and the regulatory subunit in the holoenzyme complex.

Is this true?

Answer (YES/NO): NO